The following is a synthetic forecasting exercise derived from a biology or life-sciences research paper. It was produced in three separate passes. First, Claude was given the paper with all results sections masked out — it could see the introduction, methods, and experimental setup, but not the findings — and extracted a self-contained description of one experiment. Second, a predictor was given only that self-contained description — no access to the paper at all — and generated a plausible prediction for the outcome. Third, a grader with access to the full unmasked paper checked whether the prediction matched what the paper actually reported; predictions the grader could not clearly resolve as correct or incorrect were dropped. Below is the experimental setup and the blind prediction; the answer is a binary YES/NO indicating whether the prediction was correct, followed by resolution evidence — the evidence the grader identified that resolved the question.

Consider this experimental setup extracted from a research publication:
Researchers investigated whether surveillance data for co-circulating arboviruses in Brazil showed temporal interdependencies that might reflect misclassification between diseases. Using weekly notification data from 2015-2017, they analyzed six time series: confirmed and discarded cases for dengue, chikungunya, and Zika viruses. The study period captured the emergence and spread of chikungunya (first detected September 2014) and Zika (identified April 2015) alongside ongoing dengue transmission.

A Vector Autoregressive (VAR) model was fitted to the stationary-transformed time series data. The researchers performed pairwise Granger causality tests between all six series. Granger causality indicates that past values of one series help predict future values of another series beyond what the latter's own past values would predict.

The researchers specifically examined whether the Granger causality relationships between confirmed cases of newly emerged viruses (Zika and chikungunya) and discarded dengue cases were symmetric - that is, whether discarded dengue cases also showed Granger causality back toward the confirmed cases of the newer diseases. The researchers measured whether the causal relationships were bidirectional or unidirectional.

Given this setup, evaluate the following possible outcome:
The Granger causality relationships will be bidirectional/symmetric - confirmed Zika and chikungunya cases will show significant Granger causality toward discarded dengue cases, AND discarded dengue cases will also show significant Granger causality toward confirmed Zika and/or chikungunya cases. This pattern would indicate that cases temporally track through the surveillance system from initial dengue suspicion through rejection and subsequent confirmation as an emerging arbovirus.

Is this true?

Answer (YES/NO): YES